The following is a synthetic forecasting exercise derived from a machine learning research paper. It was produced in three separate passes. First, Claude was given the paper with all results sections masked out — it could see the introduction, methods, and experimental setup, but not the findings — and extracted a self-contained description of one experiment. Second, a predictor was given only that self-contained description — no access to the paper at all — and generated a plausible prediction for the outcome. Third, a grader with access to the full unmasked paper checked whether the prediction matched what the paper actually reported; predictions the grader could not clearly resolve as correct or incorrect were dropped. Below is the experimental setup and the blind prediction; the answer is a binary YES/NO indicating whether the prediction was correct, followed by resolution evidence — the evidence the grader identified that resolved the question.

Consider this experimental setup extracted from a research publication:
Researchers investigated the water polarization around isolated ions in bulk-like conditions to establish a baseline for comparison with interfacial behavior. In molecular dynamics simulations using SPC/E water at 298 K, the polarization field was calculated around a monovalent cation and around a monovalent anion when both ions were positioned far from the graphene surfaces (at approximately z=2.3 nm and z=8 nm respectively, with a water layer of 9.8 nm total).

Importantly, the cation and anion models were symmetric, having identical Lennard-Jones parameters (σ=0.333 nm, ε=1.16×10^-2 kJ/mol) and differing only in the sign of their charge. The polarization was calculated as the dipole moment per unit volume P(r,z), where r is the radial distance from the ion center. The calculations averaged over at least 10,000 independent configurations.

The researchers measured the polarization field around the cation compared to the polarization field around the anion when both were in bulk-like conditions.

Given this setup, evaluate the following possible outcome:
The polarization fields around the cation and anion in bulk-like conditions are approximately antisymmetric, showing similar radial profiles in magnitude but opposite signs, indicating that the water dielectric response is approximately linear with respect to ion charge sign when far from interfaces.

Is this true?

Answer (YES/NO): YES